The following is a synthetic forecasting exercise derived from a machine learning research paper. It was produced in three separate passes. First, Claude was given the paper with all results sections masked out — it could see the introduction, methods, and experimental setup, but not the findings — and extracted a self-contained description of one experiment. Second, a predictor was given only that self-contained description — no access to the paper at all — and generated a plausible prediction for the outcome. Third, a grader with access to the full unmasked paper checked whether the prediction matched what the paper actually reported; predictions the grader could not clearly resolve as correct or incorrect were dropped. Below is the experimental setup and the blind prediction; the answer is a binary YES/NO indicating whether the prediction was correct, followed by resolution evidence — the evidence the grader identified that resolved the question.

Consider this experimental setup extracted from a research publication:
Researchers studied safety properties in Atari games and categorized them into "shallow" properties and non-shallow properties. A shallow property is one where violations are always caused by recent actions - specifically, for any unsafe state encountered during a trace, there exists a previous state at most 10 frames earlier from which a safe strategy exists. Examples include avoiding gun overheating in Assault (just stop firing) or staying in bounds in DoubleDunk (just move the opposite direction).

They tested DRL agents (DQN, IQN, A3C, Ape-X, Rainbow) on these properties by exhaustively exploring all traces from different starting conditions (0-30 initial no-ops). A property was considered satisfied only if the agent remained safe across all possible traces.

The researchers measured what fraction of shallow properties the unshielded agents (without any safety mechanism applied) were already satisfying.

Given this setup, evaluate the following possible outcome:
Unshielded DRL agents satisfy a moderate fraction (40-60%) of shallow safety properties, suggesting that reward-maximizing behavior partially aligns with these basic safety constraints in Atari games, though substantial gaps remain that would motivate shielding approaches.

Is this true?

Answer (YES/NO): NO